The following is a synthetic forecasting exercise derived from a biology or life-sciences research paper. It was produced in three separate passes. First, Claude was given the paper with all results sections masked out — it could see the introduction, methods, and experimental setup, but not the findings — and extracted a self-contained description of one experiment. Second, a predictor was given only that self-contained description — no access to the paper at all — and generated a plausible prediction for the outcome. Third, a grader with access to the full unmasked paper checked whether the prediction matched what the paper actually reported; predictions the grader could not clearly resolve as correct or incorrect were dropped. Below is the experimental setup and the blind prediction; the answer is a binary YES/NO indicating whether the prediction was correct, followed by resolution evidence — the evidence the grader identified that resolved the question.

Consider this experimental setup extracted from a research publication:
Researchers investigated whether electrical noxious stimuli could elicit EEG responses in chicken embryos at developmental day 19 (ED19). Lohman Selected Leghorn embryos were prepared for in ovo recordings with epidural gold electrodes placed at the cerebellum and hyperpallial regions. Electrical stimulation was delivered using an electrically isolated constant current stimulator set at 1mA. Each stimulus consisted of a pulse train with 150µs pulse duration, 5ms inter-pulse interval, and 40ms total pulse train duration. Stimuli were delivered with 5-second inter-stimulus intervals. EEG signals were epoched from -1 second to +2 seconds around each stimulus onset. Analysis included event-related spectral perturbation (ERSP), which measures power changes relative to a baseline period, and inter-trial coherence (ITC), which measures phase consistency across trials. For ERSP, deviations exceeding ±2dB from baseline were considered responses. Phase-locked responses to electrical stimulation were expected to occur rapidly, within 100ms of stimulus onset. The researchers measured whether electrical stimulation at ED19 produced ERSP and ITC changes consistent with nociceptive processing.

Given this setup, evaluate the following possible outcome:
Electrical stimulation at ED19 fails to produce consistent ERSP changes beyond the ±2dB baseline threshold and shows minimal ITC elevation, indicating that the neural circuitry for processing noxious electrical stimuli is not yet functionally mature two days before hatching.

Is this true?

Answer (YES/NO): NO